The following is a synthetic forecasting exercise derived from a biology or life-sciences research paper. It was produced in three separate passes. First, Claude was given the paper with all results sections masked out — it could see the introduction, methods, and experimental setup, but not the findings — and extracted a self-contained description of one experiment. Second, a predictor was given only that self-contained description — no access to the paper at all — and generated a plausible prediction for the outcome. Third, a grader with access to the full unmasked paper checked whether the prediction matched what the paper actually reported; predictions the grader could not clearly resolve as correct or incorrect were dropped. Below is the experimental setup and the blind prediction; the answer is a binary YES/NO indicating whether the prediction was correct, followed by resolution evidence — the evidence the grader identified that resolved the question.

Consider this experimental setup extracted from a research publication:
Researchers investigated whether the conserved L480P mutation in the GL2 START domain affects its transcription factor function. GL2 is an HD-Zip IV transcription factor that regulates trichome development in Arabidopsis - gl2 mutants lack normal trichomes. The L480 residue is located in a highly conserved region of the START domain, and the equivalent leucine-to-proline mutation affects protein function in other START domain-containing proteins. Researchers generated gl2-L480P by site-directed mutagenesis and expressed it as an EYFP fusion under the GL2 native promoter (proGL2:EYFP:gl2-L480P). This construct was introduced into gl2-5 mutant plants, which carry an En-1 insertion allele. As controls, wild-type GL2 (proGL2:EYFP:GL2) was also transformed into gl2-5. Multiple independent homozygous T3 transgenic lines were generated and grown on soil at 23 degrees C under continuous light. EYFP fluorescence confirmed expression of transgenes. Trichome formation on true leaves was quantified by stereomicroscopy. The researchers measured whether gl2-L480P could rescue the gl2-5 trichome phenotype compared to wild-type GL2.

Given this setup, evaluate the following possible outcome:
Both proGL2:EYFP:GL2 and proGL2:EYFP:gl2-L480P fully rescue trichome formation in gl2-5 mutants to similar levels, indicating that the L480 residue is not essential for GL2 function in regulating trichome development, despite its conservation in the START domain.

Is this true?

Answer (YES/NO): NO